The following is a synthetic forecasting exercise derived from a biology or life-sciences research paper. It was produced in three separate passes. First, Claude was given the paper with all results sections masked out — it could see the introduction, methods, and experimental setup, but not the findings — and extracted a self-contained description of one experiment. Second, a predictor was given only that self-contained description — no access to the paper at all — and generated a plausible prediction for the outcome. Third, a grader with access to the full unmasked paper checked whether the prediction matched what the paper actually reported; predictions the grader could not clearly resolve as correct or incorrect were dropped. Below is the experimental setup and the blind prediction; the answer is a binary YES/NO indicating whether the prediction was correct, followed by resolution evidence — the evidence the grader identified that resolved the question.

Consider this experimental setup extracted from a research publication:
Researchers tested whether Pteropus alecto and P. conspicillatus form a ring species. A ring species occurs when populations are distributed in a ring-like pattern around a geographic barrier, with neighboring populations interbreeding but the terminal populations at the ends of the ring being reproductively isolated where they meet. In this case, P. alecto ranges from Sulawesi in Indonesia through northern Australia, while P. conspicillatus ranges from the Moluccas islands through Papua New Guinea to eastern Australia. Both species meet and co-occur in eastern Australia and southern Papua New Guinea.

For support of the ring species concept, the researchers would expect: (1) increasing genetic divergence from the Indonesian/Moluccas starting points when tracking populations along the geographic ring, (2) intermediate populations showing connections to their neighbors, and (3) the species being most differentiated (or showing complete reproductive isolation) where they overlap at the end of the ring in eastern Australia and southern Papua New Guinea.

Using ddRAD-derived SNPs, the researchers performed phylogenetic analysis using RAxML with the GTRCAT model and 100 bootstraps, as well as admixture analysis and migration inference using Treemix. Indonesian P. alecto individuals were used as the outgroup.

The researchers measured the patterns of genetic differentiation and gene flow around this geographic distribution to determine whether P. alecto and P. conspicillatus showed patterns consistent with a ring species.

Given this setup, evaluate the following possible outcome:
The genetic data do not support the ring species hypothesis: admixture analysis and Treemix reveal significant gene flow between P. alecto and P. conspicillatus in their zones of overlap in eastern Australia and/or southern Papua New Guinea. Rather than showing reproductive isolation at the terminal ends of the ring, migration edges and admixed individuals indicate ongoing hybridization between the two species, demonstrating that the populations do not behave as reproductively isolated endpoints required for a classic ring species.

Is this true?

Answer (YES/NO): YES